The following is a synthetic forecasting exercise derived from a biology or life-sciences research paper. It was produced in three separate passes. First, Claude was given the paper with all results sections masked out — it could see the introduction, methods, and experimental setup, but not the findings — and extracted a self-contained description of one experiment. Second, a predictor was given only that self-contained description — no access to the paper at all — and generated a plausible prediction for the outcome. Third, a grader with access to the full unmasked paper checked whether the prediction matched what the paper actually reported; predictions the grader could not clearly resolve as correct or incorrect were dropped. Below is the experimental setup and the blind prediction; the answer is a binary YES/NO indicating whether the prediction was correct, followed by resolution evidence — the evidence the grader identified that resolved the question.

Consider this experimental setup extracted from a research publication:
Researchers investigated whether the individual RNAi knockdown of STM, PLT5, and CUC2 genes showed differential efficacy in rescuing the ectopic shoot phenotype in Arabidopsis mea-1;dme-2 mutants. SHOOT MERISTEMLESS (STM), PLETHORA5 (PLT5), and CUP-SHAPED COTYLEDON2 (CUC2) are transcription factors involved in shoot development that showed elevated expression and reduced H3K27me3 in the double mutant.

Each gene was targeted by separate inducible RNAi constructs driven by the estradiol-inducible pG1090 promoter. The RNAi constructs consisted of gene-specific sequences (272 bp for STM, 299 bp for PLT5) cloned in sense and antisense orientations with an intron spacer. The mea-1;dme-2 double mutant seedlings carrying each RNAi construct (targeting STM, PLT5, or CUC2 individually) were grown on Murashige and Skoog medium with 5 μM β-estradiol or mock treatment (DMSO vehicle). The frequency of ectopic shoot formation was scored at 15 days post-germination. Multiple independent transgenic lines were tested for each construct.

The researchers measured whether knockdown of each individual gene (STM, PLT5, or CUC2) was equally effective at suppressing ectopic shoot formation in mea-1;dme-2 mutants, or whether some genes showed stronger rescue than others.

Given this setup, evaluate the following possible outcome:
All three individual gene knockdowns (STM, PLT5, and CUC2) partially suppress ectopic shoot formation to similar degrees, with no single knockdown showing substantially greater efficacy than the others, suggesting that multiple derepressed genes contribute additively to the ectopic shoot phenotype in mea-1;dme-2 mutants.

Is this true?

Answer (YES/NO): NO